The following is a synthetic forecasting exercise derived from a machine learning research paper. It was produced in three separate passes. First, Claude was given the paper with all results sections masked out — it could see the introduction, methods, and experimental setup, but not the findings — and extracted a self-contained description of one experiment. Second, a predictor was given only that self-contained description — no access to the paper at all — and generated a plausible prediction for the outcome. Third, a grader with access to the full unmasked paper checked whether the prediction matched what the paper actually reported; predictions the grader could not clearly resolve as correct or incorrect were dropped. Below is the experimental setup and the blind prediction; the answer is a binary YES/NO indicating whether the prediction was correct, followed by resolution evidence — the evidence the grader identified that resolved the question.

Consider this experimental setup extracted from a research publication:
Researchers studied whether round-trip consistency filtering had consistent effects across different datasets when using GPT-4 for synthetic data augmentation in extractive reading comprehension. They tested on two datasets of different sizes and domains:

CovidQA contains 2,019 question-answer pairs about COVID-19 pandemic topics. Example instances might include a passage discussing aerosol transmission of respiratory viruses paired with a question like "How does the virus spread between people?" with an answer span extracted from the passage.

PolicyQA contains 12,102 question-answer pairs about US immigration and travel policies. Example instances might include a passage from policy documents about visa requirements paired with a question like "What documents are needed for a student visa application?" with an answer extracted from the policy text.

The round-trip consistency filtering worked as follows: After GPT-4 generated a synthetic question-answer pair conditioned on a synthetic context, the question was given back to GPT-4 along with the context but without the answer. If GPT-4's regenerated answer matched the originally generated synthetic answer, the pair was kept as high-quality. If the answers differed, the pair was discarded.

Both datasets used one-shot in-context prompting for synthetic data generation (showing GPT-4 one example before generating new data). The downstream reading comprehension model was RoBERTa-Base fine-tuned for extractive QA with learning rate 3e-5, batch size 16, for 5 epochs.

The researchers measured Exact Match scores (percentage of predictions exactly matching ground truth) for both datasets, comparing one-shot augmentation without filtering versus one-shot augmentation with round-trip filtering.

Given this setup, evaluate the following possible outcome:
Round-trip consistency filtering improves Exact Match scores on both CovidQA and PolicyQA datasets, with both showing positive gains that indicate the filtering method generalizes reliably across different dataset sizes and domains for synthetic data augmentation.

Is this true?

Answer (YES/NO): NO